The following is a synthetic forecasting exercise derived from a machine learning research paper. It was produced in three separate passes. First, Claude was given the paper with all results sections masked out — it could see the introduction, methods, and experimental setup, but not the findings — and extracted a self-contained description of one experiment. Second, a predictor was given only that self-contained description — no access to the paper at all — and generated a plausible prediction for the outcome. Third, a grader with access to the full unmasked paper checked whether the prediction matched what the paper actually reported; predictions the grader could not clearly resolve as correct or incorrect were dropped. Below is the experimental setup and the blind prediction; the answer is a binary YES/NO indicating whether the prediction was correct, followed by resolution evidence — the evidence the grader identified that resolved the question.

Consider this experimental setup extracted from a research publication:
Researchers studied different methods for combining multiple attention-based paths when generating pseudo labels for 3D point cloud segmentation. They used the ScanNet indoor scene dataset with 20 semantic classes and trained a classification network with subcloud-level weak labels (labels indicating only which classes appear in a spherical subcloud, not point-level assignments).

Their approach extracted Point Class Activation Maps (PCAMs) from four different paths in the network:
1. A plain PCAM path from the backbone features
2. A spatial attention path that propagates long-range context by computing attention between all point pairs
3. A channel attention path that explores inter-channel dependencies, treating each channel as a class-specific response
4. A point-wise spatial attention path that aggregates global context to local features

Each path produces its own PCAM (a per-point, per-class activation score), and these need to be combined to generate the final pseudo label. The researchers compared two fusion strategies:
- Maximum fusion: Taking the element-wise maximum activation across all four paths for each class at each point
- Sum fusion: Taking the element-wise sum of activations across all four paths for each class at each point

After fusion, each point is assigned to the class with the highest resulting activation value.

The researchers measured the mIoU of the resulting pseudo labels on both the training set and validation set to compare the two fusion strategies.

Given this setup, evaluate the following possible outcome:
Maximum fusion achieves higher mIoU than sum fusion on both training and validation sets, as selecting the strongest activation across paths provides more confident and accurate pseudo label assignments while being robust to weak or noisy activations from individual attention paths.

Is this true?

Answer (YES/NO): YES